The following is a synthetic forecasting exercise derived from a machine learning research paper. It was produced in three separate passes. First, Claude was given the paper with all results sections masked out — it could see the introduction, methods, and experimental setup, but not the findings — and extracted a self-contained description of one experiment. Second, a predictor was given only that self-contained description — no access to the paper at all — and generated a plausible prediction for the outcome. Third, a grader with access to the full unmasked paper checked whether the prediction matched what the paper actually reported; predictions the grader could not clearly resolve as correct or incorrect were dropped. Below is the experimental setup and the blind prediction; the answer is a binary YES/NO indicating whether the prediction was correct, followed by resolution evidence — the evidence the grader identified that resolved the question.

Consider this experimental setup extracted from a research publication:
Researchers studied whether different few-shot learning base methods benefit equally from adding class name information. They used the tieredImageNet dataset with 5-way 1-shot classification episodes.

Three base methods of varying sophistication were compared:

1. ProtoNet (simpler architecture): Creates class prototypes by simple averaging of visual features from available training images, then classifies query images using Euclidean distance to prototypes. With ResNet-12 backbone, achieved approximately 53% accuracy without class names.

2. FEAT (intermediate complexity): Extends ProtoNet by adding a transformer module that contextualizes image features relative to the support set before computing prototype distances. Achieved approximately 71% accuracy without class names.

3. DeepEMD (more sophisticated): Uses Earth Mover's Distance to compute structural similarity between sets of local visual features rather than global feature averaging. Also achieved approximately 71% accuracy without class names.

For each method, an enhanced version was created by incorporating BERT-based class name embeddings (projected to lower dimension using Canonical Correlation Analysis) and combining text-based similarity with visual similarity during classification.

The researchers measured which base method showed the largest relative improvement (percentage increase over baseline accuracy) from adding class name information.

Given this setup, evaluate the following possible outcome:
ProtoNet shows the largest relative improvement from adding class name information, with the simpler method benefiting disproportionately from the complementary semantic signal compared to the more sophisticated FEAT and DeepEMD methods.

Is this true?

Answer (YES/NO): YES